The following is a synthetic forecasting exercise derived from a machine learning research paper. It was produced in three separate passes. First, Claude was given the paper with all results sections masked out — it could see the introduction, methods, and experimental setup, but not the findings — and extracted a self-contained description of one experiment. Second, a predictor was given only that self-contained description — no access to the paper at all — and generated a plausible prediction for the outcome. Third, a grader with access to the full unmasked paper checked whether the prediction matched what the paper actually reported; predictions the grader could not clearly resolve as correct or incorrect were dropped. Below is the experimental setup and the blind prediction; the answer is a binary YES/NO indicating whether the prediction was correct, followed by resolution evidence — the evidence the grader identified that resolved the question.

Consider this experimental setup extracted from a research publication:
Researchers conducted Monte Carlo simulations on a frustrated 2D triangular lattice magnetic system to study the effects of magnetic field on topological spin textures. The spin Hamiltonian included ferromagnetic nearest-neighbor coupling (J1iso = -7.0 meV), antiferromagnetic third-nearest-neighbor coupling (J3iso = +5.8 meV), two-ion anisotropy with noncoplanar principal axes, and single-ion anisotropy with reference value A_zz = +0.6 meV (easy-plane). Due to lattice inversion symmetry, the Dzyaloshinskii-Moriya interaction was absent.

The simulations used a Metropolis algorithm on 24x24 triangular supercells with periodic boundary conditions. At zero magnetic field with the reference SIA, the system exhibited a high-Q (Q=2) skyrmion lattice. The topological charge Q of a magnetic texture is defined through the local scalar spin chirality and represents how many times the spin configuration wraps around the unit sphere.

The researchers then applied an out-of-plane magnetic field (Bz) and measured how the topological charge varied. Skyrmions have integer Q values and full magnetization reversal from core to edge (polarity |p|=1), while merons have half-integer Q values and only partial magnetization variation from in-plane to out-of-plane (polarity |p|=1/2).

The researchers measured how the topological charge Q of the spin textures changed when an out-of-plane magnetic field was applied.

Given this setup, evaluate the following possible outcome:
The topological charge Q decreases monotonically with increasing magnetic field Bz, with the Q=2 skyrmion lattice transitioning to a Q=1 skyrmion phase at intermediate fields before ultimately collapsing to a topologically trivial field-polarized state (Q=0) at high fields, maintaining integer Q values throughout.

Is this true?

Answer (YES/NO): YES